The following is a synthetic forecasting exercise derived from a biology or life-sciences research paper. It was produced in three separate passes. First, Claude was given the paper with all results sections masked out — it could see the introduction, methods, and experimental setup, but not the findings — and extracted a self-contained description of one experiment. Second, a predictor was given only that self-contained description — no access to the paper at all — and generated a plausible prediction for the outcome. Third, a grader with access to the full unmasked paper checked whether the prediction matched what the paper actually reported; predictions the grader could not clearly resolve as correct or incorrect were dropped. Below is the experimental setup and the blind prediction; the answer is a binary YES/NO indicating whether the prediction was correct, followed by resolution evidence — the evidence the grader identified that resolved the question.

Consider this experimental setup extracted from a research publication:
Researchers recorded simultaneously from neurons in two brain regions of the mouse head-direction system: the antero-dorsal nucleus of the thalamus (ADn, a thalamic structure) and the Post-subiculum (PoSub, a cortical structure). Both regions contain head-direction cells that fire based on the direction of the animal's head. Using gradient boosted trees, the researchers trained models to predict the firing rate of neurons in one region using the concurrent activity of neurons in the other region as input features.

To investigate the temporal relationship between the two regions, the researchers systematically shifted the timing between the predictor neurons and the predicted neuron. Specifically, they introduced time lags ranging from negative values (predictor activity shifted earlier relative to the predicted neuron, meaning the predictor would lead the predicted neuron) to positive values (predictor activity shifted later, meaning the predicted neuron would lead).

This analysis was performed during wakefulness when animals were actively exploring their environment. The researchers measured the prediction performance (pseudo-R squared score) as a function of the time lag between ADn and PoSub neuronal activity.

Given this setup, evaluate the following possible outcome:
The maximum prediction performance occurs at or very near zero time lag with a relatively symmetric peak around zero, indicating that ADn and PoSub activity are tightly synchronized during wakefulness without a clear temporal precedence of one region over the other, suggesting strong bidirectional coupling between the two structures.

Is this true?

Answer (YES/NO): NO